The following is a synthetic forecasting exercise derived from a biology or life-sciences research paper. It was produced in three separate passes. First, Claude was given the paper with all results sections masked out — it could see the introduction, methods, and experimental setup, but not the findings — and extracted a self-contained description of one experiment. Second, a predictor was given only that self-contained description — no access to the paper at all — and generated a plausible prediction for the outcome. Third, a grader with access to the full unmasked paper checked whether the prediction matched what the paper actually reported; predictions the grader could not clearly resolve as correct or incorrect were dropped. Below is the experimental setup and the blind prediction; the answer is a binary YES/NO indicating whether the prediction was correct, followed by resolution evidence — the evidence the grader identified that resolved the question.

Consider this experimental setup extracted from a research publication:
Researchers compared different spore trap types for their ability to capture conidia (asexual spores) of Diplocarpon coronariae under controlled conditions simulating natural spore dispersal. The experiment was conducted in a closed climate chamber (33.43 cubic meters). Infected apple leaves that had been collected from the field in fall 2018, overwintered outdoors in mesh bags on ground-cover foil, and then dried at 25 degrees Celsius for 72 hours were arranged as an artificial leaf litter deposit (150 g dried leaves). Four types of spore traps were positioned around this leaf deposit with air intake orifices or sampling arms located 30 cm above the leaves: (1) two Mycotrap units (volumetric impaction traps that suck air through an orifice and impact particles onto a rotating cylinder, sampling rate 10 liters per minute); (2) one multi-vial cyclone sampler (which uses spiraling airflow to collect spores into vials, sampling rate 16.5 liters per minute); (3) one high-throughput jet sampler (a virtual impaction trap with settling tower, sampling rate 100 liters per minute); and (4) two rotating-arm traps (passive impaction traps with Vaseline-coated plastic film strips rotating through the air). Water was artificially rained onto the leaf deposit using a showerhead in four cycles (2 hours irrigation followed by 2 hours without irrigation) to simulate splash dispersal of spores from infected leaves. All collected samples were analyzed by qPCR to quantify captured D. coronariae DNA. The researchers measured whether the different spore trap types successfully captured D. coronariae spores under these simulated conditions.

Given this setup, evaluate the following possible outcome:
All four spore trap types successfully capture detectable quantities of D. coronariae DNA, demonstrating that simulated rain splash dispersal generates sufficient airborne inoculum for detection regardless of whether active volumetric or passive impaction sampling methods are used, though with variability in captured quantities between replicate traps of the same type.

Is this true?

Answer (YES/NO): YES